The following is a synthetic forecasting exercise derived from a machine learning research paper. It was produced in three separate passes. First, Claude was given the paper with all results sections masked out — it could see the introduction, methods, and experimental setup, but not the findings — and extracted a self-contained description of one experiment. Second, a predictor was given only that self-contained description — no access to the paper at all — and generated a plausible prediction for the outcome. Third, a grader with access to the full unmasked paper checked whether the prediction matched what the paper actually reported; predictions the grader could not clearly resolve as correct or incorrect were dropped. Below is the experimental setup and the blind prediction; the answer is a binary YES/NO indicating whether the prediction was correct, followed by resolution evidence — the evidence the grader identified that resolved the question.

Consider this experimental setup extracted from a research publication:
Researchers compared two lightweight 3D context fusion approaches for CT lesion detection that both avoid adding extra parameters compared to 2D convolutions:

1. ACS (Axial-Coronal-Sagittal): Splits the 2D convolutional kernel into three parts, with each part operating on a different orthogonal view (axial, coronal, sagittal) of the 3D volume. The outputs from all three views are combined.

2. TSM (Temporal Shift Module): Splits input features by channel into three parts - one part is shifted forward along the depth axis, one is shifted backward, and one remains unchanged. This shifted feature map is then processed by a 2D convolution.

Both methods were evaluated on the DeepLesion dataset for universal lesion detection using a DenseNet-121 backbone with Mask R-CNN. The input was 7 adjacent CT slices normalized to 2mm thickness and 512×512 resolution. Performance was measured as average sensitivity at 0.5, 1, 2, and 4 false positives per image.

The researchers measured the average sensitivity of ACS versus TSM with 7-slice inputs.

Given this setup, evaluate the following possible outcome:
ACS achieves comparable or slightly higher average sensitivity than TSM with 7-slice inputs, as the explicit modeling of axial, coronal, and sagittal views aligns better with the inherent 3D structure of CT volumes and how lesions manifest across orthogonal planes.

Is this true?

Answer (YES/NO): YES